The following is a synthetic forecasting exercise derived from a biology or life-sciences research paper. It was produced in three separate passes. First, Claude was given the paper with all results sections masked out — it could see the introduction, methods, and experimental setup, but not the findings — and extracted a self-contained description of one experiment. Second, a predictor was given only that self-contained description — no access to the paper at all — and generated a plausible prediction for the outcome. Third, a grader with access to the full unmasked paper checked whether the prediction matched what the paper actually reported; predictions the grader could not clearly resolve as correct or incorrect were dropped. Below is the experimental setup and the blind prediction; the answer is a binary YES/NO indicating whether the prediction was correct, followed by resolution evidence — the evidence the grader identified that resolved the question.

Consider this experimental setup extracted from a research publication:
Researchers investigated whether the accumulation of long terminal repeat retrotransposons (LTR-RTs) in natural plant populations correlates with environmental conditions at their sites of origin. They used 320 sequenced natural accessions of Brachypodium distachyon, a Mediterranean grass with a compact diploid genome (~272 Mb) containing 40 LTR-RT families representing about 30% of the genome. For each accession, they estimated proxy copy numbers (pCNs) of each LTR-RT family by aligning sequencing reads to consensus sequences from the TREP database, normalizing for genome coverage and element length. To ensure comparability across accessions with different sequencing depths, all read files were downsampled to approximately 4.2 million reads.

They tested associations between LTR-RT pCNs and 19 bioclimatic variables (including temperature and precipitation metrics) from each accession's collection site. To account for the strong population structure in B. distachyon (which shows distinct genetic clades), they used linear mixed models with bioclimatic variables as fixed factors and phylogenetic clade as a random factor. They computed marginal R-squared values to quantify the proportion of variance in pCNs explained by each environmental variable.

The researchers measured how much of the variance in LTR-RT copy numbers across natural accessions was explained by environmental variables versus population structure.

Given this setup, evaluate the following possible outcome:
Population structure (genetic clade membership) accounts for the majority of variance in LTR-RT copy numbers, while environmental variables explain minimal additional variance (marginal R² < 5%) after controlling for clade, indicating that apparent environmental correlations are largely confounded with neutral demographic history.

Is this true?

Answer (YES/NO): NO